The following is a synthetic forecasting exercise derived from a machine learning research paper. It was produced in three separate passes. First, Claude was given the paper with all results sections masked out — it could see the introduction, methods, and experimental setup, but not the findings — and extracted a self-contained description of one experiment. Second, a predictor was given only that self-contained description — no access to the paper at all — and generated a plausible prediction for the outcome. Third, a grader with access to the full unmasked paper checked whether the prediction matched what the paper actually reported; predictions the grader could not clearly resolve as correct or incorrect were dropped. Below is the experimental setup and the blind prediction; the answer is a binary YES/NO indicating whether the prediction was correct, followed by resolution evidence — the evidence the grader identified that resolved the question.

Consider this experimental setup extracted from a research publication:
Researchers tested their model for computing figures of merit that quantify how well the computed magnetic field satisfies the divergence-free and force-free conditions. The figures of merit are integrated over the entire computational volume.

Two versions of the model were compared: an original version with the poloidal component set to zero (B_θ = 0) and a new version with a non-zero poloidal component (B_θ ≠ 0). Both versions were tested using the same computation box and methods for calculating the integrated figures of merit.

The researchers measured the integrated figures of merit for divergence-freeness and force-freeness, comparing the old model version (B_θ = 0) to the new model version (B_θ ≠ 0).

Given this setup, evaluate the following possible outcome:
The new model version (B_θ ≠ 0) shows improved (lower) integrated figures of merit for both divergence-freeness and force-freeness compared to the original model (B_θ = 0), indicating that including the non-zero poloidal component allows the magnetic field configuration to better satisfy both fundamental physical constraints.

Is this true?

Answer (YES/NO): NO